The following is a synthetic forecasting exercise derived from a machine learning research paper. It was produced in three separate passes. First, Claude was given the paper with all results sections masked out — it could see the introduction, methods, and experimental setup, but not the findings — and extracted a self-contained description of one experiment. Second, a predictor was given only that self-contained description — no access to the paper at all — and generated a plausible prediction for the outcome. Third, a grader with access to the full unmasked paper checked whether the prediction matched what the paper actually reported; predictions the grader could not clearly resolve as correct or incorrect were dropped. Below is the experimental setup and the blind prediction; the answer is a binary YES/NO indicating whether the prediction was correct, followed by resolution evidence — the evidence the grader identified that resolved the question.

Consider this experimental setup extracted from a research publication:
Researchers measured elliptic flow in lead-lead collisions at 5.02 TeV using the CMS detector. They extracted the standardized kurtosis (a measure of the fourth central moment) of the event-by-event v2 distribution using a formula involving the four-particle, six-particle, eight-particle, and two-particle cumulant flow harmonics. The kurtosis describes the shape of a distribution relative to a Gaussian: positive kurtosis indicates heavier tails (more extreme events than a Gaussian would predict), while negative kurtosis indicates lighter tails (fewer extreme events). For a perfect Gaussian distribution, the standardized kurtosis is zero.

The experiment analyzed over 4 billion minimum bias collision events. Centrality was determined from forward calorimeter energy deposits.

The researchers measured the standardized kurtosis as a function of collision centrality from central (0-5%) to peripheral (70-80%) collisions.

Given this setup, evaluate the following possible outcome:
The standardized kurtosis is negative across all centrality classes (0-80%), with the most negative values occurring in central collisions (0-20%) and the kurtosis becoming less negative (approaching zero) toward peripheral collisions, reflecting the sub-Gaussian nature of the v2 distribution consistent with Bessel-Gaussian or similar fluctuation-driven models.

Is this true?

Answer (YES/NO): NO